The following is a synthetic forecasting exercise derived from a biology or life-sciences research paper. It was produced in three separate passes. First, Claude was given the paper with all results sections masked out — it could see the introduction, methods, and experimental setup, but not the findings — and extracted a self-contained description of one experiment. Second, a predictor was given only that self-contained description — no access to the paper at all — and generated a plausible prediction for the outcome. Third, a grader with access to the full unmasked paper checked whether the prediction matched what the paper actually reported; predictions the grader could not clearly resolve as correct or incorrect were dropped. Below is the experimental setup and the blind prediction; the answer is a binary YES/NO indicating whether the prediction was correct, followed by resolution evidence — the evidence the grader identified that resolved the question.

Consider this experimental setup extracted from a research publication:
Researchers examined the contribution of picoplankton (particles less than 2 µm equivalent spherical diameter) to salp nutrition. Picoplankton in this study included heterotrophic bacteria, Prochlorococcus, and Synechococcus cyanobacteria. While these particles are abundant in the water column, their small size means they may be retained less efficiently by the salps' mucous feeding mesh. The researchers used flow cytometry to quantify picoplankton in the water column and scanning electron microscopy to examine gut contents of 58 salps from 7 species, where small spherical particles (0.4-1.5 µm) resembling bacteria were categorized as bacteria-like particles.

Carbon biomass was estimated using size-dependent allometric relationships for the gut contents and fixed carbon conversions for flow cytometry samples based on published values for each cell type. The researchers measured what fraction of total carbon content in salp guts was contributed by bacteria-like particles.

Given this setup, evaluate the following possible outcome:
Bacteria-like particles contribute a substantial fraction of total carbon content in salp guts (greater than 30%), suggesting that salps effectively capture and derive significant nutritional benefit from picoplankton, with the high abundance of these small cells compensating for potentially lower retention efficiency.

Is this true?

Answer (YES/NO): NO